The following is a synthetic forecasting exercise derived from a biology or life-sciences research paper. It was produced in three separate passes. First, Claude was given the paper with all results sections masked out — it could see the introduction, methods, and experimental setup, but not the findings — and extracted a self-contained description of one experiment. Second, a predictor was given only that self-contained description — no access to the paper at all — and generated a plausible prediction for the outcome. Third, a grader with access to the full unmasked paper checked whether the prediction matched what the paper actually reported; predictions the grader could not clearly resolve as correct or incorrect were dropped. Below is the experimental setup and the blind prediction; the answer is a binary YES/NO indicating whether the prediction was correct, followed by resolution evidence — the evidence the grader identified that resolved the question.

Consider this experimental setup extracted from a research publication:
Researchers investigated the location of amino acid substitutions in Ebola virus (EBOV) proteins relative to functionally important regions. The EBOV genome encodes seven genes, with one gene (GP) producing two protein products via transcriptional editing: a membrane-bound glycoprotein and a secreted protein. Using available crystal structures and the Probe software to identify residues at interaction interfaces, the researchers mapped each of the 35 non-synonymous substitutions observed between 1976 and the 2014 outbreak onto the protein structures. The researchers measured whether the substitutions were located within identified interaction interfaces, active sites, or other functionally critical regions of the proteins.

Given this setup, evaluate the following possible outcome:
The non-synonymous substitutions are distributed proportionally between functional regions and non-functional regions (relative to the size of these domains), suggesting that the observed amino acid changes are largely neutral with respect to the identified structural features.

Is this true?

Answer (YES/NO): NO